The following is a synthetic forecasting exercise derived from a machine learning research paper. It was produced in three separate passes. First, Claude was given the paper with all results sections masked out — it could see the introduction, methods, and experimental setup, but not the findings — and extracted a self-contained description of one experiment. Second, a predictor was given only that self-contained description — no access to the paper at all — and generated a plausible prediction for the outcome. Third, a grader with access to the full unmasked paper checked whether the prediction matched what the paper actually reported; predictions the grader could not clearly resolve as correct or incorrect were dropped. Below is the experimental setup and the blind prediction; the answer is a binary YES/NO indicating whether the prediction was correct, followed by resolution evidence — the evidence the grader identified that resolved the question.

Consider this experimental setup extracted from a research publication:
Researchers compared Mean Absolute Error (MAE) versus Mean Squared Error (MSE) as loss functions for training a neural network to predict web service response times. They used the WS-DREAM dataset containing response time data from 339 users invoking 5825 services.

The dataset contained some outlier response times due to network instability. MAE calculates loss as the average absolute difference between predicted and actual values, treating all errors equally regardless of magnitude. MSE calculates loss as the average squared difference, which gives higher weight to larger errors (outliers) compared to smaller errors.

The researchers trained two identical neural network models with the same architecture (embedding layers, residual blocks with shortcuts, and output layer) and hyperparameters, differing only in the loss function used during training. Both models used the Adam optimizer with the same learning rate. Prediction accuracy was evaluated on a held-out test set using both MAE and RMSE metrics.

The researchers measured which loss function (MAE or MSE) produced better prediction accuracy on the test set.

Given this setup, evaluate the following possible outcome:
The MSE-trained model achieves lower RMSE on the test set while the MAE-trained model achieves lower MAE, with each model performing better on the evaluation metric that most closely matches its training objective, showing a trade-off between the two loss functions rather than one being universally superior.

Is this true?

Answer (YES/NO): NO